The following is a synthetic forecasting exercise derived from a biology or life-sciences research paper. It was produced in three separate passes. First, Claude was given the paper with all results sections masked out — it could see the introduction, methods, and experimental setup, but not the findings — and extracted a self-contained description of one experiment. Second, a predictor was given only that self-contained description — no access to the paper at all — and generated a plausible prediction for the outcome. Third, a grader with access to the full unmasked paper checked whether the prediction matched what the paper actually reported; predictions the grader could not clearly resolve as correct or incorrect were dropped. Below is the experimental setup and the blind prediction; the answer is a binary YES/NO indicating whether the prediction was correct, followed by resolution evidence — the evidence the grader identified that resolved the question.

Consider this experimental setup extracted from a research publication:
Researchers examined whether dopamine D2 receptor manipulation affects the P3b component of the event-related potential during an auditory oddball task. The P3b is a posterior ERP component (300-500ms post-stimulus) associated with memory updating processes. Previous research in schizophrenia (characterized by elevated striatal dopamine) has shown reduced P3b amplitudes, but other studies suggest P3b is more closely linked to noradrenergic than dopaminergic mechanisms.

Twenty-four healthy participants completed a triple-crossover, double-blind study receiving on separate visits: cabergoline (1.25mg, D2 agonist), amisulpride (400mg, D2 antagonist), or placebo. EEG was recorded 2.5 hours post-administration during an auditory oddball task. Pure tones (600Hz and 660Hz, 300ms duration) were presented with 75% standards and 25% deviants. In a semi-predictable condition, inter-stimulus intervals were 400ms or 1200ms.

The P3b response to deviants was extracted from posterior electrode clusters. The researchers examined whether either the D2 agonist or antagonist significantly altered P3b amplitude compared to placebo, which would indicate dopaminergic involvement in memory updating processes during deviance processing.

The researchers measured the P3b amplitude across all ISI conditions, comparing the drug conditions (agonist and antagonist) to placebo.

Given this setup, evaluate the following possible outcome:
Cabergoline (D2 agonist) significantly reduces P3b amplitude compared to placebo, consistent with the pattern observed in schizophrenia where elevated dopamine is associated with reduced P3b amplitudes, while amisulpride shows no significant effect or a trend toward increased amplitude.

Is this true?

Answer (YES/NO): NO